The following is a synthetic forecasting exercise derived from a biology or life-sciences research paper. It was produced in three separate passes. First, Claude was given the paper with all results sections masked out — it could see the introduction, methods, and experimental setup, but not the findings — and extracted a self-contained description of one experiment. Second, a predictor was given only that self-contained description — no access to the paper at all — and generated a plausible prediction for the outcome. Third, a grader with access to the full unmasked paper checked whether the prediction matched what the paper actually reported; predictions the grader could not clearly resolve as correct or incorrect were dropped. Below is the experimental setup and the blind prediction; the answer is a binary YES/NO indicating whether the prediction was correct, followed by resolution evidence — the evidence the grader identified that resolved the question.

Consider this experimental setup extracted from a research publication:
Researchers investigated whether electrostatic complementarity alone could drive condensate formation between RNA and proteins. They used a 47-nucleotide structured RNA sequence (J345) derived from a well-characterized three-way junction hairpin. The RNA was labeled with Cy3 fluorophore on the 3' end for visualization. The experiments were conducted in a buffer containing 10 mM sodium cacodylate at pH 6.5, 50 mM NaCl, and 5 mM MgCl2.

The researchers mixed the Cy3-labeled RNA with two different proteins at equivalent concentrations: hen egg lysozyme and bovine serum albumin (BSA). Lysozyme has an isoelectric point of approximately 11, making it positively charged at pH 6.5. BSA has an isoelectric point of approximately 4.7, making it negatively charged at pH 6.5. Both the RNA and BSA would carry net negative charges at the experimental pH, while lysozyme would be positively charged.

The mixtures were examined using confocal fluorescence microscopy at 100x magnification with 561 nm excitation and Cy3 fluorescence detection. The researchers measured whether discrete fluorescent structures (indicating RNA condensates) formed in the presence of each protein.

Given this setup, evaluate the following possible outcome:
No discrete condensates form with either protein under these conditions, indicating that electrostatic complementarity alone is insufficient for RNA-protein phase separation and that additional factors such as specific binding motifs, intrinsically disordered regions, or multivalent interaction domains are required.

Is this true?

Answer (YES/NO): NO